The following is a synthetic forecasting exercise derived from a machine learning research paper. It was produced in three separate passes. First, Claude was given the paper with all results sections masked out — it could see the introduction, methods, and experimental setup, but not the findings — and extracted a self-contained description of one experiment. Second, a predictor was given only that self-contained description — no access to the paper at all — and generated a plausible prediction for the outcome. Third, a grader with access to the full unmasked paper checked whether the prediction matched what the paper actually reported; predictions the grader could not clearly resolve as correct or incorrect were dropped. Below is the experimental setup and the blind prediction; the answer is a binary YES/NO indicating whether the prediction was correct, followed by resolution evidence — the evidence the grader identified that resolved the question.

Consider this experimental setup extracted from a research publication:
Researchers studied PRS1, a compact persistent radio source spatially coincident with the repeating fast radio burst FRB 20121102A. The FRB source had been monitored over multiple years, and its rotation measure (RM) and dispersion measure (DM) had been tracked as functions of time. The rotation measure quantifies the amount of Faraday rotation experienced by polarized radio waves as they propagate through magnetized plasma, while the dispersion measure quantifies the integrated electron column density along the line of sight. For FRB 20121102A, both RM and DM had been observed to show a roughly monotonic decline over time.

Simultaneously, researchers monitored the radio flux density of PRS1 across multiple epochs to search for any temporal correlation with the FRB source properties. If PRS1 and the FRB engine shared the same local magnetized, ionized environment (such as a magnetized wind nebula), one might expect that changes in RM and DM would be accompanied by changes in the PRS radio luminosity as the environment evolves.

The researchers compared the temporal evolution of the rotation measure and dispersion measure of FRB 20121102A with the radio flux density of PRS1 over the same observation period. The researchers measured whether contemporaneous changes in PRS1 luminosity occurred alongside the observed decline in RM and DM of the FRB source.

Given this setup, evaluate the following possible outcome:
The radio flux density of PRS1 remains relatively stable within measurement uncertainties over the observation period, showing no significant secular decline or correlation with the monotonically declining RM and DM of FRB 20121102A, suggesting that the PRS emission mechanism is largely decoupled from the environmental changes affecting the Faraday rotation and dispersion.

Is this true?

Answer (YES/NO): YES